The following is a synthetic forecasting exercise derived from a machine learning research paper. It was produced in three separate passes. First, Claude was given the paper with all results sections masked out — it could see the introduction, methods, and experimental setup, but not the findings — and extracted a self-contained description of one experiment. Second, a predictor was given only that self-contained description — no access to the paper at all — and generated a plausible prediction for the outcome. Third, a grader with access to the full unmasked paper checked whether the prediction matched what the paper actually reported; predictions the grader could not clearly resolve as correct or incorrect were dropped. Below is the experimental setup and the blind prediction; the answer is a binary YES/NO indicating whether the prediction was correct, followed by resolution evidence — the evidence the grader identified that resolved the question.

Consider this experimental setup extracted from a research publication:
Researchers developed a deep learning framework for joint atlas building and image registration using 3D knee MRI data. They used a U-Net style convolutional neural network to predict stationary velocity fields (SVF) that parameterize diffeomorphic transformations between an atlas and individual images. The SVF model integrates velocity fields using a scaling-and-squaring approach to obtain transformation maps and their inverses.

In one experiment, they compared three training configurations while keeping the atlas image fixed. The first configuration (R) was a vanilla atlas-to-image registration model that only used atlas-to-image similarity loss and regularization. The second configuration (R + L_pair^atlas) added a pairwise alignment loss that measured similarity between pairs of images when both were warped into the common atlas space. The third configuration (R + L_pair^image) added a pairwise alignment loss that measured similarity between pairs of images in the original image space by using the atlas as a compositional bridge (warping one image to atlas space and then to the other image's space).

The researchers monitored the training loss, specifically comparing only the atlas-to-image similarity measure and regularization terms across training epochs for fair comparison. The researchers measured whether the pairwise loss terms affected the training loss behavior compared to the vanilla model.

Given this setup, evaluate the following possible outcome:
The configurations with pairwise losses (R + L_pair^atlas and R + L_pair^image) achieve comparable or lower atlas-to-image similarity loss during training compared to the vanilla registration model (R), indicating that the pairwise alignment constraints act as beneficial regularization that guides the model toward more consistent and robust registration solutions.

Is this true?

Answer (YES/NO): NO